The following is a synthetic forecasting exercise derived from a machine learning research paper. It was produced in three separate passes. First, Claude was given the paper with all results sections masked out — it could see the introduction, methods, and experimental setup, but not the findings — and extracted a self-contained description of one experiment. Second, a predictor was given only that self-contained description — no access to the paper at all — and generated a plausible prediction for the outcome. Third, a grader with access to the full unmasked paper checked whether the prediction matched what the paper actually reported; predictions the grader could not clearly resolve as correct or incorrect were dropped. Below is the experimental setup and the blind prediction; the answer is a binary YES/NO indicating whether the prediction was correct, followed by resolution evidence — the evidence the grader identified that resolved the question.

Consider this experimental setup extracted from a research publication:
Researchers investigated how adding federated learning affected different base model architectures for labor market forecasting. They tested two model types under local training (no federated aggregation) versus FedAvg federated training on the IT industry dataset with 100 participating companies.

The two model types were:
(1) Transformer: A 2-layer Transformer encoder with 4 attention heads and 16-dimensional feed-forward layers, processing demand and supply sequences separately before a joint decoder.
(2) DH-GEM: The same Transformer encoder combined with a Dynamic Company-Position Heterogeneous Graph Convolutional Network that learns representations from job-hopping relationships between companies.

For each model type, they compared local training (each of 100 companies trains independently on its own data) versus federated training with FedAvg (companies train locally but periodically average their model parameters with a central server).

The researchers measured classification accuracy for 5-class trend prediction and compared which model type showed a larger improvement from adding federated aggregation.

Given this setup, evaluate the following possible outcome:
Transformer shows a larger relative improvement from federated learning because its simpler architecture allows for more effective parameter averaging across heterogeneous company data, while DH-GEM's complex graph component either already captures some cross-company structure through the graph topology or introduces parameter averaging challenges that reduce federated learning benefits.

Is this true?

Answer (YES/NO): NO